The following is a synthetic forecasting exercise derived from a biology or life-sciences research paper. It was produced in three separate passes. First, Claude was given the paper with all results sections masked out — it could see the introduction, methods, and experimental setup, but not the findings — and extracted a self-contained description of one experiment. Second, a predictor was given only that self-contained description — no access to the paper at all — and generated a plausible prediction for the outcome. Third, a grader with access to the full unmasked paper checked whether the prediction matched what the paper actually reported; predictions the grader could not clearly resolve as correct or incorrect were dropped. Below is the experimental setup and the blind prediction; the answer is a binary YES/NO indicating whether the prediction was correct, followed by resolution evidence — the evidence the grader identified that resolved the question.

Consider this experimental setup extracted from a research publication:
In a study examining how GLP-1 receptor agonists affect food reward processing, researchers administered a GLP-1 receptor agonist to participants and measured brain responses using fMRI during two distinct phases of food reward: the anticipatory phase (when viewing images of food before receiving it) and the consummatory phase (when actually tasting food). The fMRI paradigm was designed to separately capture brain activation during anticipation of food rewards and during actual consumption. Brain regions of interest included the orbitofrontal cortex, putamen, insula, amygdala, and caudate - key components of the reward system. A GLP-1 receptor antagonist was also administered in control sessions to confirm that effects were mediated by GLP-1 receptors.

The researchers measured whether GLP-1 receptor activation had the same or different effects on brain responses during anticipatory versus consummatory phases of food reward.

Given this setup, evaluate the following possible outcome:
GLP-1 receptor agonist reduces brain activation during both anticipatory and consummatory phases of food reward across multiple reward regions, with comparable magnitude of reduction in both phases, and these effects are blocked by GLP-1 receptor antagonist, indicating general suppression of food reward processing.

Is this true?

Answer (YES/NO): NO